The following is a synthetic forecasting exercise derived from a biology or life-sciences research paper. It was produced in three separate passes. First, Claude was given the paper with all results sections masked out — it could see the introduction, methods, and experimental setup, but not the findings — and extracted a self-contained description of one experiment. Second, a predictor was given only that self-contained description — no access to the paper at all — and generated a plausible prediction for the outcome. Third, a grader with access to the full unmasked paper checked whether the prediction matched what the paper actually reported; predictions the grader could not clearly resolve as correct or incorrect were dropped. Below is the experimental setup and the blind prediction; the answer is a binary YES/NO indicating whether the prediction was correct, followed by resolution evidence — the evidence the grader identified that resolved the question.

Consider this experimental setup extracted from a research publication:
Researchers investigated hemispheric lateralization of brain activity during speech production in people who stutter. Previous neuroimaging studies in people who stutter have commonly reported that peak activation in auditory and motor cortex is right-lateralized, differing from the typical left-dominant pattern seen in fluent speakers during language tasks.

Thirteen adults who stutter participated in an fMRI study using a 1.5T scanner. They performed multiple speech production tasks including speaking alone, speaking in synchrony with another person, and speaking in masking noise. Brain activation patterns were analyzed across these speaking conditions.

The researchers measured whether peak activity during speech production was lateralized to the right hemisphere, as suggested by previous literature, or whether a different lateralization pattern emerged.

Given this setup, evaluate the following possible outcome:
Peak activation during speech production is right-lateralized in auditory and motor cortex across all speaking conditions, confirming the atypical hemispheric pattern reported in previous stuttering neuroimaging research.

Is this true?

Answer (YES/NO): NO